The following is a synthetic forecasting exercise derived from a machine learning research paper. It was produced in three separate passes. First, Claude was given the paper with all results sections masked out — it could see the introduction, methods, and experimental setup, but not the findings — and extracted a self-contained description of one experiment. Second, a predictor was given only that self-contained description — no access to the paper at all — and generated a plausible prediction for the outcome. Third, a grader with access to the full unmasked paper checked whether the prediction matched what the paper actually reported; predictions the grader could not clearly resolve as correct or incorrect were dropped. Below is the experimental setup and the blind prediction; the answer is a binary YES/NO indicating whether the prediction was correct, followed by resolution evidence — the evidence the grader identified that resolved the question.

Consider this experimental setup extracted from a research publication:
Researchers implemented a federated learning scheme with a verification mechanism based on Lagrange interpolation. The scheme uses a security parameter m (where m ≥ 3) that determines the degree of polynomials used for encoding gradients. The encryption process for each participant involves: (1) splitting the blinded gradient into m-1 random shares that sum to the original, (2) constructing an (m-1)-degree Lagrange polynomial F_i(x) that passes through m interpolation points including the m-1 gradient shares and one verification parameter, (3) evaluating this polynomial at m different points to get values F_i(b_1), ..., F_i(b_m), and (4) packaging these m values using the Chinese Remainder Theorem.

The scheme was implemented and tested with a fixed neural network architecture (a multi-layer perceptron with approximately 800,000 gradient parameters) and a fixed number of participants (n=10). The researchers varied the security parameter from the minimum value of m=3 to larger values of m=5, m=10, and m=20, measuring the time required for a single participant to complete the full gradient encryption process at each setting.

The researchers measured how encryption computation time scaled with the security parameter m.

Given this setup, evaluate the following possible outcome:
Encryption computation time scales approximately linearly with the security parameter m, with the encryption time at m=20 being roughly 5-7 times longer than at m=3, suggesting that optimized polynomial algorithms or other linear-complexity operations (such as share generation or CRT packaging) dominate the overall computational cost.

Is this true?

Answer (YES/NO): NO